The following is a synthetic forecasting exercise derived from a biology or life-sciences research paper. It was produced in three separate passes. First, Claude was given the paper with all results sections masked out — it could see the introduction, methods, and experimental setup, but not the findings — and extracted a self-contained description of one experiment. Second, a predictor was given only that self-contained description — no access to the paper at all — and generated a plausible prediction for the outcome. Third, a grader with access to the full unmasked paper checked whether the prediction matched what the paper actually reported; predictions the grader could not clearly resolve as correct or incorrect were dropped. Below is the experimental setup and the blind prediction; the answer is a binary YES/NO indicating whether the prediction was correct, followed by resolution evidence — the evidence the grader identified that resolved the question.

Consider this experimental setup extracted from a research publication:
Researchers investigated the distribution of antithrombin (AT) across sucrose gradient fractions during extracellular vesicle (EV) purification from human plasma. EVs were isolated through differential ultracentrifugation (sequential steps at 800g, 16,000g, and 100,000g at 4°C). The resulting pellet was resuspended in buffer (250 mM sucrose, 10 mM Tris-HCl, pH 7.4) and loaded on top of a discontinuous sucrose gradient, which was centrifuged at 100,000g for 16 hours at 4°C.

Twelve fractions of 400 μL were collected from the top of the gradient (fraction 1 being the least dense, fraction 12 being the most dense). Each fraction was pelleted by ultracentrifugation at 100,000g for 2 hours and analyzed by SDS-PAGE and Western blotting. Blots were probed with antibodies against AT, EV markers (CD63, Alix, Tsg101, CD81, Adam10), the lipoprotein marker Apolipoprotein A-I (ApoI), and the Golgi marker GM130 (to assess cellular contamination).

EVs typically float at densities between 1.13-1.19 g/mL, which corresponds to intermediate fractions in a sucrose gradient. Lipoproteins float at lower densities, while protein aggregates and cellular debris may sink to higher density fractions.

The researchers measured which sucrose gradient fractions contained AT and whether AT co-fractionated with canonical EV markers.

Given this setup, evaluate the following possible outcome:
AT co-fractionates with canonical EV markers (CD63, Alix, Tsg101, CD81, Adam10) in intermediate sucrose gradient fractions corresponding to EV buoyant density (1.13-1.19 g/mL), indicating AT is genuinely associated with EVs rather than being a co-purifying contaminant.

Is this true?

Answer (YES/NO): YES